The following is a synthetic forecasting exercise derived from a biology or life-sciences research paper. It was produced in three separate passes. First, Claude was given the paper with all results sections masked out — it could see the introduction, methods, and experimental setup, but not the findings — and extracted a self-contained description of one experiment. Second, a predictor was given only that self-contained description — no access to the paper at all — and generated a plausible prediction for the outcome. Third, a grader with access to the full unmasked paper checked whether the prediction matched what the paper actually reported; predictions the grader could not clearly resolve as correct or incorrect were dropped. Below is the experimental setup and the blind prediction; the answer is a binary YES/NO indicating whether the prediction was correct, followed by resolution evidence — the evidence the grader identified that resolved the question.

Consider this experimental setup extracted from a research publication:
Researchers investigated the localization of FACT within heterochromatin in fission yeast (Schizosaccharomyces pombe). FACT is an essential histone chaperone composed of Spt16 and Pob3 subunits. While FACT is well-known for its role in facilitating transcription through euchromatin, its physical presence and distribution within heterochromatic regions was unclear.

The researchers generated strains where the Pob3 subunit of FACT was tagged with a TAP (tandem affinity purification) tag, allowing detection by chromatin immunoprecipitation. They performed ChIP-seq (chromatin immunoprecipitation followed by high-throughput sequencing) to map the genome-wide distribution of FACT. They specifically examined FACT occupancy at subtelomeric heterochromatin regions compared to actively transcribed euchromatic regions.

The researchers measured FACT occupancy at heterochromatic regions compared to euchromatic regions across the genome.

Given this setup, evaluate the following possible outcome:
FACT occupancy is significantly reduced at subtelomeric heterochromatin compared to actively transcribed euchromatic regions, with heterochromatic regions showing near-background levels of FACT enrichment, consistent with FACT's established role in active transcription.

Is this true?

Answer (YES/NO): NO